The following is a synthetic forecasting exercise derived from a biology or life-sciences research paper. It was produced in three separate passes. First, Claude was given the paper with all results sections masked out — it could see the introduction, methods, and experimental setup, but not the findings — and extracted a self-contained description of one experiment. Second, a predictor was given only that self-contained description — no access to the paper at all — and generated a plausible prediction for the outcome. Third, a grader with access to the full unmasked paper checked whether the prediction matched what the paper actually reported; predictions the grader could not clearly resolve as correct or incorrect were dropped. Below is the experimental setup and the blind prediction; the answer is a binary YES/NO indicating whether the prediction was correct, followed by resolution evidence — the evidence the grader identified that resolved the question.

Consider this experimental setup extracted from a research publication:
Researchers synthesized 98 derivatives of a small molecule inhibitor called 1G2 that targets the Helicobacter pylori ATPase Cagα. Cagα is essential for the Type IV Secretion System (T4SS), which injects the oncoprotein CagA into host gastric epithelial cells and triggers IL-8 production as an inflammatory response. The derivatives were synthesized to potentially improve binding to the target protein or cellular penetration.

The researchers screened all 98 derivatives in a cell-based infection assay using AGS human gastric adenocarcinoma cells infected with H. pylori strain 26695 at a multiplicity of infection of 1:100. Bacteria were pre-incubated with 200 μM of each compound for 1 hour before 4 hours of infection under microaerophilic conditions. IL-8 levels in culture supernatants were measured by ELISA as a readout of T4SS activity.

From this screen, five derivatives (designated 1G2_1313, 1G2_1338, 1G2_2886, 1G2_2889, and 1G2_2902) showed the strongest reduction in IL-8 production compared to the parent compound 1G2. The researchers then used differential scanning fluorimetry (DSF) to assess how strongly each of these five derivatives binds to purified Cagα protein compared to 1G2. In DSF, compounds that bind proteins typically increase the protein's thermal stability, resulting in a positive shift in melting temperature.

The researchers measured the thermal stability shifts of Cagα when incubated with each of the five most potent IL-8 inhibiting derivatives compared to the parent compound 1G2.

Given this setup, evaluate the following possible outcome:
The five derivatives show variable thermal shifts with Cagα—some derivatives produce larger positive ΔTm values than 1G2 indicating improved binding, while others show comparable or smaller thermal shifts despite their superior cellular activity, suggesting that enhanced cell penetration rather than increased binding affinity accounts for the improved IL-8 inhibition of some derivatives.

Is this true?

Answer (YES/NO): NO